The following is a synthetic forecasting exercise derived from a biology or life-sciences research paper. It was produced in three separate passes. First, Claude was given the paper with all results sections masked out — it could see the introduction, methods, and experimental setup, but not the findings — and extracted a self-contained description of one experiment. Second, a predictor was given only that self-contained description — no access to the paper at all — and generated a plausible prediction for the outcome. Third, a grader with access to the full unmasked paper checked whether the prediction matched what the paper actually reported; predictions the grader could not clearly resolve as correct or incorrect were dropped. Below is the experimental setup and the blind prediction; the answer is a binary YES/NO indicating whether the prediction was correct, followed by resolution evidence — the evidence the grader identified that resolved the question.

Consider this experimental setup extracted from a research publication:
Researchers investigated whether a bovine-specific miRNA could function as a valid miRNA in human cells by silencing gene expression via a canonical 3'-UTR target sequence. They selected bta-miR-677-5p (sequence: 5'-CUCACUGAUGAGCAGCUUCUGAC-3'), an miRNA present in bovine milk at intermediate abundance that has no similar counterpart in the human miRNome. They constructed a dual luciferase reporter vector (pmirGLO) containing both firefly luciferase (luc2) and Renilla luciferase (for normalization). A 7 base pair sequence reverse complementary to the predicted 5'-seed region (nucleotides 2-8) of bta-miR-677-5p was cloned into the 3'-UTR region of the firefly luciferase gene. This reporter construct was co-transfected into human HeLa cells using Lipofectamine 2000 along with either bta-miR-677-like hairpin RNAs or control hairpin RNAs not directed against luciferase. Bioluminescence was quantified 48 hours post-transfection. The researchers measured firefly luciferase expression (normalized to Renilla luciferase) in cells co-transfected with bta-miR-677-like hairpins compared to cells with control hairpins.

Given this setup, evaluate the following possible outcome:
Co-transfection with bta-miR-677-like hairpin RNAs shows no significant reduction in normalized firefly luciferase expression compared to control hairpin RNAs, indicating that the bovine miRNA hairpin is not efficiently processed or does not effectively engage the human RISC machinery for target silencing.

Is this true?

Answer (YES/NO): NO